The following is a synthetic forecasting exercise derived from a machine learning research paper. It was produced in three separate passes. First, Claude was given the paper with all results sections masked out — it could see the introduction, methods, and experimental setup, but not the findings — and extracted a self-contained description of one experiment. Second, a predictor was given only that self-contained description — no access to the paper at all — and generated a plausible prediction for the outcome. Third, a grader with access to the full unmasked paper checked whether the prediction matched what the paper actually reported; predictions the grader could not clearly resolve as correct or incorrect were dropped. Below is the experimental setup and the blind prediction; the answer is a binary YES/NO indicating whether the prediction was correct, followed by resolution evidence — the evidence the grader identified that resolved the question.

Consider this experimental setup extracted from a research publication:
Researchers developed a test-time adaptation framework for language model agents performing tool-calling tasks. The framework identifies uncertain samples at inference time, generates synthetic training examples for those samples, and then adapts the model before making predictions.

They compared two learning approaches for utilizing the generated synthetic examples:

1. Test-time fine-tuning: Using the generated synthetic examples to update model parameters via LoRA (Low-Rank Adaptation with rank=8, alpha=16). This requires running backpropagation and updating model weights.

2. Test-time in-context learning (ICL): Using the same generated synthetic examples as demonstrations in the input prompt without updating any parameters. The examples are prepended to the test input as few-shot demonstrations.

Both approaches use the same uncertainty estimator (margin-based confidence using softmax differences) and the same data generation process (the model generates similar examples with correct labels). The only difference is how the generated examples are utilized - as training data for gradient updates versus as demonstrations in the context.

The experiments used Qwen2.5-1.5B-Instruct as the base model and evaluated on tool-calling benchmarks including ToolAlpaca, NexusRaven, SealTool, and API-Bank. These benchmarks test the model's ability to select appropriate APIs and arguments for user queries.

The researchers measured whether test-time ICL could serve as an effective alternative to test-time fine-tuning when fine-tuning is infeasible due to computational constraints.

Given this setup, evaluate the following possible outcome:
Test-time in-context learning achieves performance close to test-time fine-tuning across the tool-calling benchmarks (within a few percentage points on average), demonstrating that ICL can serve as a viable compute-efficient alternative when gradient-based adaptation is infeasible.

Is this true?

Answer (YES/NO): NO